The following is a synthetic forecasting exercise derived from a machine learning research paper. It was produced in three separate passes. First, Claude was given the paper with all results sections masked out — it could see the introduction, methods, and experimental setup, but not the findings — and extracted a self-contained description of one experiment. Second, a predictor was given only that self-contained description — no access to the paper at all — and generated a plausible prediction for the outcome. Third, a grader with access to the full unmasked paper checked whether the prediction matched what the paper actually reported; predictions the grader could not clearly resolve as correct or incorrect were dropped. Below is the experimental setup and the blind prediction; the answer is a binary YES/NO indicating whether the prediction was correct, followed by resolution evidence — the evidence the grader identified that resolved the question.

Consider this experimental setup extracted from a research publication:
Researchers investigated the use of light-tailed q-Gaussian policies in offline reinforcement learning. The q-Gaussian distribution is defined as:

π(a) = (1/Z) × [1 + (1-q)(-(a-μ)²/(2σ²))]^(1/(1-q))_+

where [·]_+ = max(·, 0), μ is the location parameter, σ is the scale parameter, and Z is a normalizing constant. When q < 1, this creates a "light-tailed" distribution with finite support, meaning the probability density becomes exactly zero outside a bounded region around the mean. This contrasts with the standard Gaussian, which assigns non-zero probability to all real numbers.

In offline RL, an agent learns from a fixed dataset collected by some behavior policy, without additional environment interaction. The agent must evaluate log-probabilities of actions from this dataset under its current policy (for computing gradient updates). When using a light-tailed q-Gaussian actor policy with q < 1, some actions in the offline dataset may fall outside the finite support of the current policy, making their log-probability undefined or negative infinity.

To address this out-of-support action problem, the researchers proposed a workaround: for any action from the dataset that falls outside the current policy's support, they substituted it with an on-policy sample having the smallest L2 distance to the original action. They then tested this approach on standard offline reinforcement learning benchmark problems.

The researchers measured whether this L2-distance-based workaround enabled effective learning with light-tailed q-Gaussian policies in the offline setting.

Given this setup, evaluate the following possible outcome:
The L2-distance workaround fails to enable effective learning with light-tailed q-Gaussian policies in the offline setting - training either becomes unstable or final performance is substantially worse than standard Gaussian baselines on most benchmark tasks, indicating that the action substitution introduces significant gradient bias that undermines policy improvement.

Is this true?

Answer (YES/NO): YES